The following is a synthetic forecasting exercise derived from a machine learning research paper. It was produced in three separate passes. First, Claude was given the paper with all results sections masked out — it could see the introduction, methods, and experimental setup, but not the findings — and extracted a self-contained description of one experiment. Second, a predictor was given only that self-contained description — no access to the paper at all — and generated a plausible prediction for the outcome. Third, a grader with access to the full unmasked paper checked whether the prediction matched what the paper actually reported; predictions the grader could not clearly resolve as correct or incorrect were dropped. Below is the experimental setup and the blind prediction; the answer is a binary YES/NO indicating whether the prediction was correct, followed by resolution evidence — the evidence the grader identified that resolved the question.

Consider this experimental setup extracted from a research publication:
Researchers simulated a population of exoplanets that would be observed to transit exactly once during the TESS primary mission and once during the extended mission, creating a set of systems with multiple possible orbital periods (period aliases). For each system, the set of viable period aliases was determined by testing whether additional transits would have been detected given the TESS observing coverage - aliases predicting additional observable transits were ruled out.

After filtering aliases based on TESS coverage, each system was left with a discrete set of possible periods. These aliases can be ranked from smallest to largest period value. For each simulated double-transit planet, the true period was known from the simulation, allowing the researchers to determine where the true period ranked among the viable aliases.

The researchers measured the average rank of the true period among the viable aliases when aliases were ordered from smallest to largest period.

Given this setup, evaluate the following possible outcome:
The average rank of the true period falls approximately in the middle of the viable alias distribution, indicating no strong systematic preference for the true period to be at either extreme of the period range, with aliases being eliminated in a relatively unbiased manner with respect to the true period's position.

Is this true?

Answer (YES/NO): NO